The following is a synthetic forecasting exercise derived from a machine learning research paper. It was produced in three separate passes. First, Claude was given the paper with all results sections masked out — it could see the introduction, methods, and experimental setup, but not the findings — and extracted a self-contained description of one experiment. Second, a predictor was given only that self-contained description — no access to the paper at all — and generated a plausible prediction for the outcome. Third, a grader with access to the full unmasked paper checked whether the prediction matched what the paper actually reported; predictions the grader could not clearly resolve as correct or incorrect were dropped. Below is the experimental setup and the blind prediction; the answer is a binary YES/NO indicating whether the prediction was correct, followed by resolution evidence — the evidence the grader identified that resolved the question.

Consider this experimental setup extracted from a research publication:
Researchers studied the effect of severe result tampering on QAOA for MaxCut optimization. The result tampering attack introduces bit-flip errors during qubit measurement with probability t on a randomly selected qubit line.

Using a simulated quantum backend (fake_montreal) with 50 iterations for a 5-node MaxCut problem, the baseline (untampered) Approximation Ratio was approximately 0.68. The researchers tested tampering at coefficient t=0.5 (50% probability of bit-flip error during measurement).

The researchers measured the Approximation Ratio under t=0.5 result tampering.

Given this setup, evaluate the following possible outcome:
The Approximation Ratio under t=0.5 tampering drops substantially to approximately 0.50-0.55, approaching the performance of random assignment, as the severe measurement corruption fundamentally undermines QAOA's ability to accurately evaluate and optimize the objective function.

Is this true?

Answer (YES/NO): NO